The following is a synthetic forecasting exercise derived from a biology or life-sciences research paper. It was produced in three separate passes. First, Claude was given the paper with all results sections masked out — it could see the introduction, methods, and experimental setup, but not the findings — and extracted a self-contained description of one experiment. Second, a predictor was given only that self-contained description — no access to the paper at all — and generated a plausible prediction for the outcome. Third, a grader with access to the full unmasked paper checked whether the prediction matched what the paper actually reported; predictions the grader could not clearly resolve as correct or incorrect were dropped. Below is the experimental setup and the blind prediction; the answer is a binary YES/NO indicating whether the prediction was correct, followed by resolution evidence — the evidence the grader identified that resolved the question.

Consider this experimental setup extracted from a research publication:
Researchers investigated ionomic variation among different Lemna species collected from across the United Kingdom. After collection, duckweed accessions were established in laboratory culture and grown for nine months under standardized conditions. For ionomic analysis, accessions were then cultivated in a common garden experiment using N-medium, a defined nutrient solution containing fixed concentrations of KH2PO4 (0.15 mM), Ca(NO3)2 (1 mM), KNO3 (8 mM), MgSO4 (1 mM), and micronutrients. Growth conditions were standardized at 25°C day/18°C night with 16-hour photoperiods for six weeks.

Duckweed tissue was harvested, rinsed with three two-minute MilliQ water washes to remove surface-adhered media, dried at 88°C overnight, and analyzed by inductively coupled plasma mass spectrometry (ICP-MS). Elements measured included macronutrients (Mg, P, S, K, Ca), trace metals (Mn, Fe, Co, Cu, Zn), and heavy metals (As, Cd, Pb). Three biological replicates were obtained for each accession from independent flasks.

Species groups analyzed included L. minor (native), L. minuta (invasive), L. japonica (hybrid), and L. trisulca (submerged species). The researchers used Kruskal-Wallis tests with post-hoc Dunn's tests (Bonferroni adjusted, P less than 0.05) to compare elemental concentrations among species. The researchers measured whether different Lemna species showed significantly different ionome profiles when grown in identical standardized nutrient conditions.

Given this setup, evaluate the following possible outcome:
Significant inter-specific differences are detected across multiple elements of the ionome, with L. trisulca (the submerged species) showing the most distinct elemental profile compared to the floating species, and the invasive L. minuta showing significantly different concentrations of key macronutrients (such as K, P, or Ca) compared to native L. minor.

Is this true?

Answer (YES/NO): NO